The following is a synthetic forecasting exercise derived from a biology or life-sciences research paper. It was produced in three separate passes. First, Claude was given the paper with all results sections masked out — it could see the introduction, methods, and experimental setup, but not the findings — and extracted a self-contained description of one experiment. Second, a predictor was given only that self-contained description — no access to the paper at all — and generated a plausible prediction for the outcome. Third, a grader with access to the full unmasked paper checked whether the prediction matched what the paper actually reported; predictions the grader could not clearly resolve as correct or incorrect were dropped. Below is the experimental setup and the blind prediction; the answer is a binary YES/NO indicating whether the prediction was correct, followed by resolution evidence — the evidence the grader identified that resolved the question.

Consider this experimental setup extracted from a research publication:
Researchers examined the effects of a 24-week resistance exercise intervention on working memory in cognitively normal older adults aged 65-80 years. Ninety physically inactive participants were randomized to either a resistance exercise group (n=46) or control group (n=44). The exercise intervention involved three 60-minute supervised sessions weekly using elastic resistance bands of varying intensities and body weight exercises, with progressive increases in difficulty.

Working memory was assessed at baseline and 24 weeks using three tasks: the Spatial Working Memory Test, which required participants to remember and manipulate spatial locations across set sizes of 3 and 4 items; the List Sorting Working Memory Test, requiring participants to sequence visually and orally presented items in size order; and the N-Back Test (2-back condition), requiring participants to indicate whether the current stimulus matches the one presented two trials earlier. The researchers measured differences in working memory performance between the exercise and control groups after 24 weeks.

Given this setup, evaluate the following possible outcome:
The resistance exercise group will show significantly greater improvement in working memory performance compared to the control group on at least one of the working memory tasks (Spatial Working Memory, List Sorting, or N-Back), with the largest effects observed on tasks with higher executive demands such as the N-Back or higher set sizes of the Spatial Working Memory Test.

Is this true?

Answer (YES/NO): NO